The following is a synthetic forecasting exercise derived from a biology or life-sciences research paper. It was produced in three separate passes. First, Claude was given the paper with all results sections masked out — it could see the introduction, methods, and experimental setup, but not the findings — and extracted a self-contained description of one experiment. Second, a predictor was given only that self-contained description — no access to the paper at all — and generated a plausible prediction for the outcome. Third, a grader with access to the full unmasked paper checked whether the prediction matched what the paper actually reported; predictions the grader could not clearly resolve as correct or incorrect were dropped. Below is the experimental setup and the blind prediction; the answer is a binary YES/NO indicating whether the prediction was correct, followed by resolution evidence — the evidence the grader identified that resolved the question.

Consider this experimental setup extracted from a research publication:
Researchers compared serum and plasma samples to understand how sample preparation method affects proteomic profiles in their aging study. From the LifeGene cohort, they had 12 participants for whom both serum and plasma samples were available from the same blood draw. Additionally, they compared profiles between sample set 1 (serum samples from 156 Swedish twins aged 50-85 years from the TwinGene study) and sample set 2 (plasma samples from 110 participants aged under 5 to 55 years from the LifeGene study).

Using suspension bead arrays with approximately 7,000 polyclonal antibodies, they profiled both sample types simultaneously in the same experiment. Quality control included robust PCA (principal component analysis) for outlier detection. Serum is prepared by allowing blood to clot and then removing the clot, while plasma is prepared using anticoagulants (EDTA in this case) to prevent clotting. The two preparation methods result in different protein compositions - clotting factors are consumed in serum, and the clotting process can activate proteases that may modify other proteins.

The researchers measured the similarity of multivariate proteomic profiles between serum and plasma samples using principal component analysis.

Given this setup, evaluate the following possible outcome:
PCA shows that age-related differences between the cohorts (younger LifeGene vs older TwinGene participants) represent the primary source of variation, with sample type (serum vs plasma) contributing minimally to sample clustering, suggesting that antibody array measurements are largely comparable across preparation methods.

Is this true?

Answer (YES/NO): NO